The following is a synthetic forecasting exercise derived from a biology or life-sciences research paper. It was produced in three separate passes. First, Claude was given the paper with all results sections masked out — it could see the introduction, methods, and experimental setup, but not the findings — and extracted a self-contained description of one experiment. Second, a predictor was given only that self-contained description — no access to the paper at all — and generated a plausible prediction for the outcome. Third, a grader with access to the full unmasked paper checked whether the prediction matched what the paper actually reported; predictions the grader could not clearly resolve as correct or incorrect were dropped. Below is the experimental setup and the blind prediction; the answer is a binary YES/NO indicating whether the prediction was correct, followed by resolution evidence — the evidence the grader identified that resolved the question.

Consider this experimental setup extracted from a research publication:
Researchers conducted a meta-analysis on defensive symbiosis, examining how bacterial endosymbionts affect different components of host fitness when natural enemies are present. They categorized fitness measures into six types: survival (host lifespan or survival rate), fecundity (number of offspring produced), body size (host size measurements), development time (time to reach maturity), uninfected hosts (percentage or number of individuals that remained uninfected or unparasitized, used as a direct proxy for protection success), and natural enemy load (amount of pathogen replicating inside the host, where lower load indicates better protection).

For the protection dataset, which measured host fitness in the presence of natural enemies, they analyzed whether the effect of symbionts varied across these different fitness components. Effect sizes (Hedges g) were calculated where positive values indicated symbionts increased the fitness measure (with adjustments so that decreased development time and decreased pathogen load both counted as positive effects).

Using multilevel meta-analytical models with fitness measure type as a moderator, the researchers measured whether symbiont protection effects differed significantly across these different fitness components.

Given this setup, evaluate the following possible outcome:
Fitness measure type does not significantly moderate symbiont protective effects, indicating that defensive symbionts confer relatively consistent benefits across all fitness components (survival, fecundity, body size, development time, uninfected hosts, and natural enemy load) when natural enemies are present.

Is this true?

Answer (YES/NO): NO